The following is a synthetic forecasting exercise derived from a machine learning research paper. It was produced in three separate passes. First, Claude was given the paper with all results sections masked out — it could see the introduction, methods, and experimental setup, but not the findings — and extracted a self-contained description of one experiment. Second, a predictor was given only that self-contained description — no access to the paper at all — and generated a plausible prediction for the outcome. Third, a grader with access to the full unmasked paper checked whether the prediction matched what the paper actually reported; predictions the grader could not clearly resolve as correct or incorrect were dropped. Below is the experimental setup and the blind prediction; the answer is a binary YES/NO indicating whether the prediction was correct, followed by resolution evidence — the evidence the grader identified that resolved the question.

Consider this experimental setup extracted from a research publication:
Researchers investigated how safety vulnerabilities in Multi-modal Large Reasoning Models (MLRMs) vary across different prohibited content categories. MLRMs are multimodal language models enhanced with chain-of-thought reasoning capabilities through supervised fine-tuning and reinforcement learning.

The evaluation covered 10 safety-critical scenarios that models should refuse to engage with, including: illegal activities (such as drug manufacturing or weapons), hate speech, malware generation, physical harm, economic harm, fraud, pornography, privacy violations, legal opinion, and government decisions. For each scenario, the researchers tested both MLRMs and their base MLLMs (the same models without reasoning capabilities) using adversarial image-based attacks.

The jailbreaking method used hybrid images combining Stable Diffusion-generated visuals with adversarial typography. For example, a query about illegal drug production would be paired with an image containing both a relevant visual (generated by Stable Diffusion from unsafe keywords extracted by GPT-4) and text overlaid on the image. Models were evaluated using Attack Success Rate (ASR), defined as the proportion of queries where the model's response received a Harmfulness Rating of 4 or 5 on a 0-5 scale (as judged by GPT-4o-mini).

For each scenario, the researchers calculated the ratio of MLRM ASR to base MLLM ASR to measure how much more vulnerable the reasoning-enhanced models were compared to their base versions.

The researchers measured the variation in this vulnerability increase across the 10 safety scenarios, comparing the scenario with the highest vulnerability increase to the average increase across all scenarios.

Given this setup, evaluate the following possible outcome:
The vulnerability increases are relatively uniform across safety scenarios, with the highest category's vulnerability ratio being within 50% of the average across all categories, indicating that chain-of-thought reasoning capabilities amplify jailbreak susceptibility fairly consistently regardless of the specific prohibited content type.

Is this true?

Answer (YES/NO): NO